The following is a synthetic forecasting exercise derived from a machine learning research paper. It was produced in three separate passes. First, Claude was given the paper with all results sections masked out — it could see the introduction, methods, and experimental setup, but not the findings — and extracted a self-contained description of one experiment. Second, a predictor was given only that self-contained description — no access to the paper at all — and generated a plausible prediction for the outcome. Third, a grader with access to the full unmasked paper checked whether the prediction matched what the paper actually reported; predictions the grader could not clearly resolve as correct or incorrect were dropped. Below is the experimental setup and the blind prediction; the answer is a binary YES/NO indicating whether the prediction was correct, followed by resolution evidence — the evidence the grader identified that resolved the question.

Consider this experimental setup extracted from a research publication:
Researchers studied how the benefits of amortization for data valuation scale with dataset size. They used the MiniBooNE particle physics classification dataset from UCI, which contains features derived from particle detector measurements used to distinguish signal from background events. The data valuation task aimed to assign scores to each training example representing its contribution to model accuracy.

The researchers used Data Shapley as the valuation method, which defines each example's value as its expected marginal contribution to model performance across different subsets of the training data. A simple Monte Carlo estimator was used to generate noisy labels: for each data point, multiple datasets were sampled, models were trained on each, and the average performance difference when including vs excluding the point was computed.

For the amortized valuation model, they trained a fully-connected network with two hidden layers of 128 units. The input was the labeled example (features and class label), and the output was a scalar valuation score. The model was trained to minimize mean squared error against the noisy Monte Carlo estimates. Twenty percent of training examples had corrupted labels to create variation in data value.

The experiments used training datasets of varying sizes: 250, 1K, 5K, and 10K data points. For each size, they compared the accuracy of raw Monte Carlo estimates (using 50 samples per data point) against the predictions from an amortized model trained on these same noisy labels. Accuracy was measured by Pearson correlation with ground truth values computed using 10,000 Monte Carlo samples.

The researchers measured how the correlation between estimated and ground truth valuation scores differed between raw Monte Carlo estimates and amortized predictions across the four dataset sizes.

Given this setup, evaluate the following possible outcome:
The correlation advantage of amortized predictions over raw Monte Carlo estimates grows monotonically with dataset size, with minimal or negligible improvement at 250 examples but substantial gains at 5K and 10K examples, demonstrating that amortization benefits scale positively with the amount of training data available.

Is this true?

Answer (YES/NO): YES